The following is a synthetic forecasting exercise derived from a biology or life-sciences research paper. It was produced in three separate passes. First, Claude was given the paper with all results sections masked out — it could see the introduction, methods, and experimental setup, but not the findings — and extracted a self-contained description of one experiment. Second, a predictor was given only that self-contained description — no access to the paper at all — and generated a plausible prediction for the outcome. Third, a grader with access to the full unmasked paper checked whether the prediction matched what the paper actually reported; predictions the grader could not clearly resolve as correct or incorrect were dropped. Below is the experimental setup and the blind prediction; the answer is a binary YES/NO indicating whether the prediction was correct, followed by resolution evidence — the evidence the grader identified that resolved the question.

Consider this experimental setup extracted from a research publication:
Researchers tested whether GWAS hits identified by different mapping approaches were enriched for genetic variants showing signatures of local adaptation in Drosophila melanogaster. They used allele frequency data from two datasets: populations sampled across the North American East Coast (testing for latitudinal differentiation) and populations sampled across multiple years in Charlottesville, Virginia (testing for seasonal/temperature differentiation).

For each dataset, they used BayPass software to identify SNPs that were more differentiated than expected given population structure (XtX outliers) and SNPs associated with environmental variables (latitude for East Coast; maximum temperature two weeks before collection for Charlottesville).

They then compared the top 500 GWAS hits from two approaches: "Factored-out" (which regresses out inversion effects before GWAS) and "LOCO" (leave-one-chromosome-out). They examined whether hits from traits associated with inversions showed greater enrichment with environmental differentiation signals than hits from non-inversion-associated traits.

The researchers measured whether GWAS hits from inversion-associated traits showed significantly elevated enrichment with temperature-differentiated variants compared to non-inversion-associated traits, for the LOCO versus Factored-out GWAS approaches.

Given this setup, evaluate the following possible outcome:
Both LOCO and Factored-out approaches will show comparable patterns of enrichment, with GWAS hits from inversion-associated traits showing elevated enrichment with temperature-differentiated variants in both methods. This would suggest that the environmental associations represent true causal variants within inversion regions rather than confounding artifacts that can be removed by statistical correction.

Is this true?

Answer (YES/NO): NO